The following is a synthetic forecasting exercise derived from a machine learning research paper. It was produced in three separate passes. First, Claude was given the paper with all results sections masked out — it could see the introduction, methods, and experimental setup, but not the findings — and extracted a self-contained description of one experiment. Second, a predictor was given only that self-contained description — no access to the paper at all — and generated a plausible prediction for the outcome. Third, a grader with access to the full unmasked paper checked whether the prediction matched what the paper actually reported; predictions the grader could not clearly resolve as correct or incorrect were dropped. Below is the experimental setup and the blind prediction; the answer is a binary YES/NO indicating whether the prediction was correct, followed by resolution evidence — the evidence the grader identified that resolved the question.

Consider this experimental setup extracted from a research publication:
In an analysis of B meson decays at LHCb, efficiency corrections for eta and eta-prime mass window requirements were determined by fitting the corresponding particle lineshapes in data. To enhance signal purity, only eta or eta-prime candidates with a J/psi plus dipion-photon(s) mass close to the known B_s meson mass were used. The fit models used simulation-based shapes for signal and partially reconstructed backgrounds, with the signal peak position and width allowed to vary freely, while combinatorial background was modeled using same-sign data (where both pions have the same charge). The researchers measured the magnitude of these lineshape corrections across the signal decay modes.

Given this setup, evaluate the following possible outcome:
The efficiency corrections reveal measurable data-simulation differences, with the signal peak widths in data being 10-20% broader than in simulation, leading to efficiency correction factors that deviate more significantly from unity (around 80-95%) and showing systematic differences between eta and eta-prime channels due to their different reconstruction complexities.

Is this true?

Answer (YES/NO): NO